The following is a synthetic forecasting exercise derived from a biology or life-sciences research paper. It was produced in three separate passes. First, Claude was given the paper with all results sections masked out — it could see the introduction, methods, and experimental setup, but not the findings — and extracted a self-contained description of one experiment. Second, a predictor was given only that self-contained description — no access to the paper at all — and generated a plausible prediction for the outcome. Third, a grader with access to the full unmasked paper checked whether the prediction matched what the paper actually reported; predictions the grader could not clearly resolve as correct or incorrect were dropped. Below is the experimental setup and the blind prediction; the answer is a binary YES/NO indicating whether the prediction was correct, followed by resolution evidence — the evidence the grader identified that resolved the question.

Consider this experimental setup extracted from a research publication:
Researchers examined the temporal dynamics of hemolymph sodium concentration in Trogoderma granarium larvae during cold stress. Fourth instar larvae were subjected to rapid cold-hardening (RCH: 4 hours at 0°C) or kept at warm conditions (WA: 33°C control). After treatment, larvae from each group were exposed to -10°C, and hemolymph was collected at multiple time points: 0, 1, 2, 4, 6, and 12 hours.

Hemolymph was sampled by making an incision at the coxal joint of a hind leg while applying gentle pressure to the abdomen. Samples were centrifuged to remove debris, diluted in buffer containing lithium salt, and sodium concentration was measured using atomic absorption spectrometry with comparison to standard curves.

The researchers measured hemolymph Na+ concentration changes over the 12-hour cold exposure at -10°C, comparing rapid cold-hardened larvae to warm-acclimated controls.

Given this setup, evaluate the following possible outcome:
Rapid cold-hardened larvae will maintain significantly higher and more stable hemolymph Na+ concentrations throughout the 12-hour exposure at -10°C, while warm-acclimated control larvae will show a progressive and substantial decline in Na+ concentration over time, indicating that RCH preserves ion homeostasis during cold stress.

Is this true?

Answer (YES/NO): NO